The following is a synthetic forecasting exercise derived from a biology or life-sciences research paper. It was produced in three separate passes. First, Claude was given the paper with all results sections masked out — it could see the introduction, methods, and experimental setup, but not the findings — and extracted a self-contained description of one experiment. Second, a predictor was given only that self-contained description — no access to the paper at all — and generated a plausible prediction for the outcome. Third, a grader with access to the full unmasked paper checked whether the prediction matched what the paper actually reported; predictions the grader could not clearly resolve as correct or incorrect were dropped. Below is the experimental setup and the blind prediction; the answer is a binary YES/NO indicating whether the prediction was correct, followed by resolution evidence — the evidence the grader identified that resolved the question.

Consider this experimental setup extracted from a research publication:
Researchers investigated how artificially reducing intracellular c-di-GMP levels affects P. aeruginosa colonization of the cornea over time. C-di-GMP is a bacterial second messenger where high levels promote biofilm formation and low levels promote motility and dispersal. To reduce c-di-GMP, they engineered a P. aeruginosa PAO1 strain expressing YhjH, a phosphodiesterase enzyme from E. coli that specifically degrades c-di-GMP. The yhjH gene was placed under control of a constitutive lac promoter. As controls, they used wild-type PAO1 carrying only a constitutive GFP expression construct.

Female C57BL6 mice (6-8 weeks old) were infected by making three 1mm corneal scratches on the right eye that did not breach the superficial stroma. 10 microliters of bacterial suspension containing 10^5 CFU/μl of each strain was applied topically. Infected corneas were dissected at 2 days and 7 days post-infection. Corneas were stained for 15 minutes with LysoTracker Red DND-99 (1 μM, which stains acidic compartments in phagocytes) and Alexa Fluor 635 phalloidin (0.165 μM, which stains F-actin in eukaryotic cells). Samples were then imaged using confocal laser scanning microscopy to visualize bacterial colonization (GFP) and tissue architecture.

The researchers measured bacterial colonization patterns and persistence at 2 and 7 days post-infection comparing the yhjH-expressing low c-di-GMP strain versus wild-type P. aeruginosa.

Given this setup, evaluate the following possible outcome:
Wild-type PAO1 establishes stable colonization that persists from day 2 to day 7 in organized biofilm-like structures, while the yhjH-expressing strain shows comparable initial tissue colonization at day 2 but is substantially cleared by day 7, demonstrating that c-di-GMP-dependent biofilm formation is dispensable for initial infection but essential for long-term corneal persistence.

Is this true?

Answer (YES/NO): NO